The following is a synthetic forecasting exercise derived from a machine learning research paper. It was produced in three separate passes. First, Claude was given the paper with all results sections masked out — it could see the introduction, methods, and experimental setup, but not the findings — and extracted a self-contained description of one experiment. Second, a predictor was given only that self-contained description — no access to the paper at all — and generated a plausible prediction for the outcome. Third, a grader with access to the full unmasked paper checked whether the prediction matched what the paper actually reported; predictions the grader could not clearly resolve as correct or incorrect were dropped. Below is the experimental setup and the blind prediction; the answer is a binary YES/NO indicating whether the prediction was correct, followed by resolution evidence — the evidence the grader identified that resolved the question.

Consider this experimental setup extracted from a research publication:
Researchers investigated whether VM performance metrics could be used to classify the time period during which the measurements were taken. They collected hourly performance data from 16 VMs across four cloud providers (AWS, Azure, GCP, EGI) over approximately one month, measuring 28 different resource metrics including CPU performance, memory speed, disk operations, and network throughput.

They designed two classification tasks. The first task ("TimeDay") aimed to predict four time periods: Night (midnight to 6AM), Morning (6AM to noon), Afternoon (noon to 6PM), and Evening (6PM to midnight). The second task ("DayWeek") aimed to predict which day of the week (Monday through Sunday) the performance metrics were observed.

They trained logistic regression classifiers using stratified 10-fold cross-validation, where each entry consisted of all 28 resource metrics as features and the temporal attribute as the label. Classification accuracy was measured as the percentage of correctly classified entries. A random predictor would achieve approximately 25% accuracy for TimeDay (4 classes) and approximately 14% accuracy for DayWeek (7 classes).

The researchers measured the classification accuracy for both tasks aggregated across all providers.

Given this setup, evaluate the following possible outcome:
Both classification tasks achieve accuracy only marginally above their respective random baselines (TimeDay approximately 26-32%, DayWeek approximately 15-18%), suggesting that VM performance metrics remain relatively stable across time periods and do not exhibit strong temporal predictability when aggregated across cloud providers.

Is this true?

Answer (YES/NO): NO